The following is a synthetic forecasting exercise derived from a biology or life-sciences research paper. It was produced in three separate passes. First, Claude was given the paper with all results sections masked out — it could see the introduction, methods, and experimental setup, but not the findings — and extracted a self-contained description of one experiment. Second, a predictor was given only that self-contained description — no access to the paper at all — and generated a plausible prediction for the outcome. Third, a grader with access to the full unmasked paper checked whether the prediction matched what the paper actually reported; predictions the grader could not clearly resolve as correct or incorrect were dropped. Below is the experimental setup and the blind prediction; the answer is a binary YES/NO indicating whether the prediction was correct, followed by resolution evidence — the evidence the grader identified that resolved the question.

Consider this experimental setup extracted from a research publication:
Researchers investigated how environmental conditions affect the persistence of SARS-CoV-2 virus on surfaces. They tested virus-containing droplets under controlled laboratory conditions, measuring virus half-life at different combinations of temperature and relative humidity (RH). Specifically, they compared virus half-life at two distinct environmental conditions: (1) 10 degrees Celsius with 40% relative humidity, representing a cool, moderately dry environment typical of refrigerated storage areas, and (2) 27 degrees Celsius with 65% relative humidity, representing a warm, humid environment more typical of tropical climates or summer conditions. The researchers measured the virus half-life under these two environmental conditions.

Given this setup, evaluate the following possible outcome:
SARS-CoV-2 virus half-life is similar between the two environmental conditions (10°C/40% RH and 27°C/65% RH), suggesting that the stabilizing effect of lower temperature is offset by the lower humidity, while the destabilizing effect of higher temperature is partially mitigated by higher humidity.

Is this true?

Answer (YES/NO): NO